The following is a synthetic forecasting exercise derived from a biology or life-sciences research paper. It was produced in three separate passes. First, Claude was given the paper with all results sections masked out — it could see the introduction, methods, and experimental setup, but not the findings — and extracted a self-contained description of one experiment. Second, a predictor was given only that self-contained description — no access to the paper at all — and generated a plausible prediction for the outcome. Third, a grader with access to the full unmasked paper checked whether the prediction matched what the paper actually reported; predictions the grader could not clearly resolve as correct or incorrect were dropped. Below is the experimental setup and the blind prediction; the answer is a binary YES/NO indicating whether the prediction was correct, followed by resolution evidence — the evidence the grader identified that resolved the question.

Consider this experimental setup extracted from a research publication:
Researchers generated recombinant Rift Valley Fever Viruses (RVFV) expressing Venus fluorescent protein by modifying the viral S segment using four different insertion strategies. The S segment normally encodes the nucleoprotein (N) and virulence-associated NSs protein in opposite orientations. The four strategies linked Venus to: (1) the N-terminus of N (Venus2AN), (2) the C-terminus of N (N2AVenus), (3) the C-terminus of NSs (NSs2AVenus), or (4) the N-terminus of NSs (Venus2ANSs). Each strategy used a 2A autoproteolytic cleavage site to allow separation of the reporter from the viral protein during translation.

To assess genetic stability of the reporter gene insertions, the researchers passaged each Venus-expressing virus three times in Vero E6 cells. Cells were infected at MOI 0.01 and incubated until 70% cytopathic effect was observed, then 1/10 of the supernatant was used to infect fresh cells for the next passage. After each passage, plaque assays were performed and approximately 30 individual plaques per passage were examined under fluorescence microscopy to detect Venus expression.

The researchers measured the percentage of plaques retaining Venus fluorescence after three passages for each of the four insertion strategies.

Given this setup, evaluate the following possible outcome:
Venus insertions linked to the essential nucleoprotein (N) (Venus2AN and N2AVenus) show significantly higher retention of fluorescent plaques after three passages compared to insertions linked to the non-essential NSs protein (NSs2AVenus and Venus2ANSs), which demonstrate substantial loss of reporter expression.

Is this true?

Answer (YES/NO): NO